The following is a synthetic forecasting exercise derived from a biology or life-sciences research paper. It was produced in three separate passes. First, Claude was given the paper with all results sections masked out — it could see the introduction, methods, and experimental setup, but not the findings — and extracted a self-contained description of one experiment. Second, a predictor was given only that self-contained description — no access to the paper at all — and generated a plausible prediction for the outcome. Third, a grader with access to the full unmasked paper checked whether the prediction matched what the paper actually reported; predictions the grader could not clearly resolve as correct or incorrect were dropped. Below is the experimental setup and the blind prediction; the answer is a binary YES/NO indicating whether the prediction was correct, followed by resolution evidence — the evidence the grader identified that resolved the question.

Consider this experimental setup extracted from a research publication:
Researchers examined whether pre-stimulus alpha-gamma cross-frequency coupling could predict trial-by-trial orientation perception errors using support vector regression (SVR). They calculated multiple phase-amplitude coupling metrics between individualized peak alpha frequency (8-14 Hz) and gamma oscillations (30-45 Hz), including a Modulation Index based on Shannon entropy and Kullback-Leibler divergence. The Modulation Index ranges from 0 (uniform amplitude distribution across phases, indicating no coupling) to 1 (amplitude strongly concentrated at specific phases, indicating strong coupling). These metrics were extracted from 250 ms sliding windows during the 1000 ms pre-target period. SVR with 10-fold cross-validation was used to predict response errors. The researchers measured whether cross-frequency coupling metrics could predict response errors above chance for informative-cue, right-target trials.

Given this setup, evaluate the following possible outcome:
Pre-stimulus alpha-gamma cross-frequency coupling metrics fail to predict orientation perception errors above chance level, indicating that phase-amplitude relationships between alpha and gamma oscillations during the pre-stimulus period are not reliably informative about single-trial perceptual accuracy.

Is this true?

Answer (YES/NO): YES